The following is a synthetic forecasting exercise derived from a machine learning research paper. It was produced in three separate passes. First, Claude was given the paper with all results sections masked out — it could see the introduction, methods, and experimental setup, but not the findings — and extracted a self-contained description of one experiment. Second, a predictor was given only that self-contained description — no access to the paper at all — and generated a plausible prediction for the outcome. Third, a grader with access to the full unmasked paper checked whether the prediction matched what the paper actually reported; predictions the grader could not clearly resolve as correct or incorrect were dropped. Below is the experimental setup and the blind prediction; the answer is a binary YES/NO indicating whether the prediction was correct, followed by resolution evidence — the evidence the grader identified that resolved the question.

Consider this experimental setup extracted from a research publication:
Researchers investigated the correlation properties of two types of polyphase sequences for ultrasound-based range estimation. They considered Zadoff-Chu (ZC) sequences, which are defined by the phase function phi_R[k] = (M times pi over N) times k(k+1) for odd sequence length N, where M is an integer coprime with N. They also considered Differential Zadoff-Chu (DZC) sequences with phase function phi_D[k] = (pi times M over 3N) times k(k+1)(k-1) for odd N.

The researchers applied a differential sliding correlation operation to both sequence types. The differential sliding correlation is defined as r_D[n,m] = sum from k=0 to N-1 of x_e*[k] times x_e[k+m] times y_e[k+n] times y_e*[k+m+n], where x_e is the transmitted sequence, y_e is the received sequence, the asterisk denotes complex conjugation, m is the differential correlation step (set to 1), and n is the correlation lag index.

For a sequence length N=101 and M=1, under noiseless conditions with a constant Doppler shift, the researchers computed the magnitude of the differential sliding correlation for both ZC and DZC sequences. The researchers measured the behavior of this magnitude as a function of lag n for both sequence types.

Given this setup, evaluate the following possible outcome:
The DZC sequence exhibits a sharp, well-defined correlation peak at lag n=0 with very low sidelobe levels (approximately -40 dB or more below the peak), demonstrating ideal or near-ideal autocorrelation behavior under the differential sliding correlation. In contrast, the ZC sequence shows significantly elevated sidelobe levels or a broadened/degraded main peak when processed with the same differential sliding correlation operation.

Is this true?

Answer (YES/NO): NO